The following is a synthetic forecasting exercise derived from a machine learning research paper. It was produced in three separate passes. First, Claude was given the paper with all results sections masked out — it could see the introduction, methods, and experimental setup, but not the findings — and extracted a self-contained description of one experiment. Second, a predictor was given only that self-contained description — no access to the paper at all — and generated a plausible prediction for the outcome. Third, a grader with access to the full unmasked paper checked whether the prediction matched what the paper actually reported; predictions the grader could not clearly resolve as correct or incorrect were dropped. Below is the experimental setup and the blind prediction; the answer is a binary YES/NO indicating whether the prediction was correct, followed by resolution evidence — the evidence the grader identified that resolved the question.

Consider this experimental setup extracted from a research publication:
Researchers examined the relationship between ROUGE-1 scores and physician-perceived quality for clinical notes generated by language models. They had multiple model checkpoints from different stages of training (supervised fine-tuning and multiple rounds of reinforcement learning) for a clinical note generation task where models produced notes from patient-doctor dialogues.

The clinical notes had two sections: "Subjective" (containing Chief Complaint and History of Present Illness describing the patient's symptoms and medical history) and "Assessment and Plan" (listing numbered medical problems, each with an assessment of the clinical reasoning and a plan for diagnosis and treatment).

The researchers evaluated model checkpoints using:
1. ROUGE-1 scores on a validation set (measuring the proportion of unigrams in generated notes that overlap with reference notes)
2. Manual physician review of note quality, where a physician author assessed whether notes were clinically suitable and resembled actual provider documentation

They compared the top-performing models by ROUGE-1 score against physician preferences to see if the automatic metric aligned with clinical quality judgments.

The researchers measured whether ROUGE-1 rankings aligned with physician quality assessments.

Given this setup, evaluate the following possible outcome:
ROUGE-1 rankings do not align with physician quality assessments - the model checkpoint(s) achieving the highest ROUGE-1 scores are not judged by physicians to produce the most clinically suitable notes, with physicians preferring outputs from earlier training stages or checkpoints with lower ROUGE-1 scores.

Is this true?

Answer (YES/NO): YES